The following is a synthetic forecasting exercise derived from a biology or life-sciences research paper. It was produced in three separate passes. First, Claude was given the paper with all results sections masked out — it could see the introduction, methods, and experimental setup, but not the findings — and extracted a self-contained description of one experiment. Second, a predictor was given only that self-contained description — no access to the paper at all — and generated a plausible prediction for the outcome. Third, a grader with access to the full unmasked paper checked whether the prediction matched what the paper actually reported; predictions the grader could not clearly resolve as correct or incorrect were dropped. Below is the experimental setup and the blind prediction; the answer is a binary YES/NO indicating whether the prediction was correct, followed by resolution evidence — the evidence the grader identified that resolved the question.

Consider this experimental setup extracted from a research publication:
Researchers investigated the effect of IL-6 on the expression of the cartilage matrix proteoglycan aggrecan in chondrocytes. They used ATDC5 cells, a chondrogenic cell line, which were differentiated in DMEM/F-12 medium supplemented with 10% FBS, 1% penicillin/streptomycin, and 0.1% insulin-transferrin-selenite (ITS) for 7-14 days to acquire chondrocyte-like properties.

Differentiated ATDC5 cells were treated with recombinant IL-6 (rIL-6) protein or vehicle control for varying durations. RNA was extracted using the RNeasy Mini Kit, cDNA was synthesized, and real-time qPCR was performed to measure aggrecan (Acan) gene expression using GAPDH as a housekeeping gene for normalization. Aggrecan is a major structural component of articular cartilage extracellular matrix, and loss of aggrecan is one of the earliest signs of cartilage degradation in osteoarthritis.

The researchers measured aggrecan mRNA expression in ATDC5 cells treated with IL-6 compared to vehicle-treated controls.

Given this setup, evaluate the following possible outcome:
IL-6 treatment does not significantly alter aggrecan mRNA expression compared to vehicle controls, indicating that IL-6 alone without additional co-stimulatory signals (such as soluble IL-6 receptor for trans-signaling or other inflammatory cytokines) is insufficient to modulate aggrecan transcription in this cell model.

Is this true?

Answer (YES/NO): NO